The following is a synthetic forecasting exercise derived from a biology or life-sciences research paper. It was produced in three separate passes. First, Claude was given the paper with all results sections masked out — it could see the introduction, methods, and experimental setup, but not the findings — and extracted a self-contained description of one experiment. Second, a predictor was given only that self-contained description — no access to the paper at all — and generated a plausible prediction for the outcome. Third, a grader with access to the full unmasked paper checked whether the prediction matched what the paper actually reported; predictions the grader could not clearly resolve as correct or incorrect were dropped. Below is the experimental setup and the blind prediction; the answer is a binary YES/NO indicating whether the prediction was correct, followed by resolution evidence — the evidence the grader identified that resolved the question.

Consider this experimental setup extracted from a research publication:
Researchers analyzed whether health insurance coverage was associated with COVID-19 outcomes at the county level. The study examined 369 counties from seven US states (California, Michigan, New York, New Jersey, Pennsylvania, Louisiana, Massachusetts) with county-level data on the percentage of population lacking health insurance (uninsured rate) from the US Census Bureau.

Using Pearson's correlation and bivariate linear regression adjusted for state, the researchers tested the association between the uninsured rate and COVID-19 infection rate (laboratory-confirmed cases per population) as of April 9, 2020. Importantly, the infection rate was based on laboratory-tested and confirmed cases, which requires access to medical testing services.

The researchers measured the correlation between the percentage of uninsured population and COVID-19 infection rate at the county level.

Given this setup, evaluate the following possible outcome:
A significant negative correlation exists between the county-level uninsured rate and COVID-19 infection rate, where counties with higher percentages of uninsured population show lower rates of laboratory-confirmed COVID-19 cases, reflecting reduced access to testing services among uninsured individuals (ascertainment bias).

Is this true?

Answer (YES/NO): NO